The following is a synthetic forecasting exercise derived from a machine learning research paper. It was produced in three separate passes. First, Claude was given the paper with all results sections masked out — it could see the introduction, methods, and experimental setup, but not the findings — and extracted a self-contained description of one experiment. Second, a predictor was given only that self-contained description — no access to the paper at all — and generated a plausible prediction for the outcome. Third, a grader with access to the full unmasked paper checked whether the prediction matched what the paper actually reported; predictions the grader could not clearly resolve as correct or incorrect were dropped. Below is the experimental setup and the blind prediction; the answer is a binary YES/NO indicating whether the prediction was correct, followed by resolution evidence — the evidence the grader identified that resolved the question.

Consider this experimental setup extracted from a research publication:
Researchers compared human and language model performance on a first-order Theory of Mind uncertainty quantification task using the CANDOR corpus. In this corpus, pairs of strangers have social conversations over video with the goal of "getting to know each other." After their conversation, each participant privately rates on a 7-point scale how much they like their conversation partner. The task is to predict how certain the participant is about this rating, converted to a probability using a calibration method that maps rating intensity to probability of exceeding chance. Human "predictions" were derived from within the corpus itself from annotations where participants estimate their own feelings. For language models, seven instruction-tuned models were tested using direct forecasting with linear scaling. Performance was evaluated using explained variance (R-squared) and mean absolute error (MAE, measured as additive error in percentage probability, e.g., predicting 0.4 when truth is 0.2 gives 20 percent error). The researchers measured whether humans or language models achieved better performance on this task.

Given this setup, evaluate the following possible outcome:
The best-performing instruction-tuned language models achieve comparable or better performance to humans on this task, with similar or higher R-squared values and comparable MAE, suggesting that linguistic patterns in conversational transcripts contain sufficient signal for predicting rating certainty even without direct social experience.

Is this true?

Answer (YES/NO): NO